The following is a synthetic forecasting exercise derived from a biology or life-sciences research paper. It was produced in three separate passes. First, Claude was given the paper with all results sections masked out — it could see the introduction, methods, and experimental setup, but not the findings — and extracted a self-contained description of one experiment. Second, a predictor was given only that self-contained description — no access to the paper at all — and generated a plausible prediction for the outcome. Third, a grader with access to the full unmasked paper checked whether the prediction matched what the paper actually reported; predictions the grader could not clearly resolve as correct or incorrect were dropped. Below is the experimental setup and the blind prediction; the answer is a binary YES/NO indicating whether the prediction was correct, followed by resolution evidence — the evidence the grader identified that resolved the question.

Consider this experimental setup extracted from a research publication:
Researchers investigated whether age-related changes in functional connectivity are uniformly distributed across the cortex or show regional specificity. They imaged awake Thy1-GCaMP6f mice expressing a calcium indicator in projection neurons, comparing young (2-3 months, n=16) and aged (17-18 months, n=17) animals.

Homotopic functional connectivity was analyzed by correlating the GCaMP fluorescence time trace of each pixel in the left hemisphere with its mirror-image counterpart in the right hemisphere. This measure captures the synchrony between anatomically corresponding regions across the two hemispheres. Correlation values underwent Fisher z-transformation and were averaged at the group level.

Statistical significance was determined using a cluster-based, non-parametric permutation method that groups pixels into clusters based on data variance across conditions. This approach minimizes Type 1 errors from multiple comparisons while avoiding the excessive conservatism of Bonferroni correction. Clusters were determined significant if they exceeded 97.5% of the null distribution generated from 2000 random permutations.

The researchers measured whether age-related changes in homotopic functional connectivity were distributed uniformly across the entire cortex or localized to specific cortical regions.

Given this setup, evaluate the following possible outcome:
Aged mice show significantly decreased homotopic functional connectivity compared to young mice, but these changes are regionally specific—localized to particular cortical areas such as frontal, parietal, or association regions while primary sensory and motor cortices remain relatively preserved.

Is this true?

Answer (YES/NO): NO